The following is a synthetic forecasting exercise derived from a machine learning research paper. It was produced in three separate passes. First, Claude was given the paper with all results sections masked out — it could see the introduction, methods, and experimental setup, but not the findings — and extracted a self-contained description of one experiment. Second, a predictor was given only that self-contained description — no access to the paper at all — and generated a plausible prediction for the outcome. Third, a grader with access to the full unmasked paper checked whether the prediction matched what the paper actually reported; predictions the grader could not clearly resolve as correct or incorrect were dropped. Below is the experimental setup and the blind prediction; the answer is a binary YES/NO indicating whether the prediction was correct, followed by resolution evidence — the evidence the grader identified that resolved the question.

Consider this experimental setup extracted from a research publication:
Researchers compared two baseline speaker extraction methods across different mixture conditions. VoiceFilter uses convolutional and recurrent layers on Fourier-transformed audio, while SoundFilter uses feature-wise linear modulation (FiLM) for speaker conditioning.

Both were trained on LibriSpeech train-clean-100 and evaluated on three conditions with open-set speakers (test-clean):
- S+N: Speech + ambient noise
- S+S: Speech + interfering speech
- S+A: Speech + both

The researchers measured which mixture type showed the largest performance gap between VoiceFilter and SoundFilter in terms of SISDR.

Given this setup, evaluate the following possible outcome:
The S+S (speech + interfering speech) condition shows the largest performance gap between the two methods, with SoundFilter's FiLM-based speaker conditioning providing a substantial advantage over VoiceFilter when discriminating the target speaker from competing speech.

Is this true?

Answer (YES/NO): YES